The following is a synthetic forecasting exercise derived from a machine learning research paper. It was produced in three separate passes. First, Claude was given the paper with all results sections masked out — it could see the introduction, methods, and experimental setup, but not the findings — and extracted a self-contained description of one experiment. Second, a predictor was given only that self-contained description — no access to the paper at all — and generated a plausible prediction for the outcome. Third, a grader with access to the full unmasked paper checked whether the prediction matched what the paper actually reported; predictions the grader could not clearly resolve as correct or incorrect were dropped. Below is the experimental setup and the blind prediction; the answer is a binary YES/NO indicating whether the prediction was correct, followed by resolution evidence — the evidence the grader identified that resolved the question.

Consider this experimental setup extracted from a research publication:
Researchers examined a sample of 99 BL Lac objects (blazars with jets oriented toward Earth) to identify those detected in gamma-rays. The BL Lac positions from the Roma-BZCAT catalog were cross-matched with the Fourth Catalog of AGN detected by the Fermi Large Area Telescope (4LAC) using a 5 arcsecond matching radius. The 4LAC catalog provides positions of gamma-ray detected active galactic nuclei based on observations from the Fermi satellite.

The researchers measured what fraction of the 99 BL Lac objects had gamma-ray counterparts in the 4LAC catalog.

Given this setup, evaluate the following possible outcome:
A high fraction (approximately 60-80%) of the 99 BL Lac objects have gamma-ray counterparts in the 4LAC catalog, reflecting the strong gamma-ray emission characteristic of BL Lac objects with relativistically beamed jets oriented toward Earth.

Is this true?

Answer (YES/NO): NO